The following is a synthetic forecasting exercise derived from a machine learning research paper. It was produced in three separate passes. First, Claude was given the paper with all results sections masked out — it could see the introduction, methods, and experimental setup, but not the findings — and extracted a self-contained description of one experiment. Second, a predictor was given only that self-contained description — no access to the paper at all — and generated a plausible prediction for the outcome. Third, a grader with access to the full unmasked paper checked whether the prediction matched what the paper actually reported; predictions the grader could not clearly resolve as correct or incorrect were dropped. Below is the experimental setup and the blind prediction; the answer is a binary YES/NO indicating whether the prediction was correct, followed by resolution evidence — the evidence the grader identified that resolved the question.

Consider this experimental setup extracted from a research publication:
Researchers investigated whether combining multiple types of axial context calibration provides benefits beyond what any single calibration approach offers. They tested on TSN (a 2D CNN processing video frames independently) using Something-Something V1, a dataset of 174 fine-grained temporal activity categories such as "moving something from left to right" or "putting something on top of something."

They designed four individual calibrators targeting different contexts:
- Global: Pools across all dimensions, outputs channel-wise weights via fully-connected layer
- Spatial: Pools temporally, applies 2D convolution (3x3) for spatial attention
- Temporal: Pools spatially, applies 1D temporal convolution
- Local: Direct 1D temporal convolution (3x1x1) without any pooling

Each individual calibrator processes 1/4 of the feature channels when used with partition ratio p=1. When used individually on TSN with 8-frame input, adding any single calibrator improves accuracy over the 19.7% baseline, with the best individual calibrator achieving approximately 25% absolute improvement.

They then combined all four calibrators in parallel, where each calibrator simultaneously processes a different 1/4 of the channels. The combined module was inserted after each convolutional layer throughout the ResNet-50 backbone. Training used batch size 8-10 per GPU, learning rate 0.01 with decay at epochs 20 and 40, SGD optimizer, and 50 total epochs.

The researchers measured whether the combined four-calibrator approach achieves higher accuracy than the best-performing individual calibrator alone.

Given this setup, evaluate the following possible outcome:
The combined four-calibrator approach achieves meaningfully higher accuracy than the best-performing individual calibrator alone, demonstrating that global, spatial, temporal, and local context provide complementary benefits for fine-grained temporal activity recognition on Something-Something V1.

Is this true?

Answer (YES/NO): YES